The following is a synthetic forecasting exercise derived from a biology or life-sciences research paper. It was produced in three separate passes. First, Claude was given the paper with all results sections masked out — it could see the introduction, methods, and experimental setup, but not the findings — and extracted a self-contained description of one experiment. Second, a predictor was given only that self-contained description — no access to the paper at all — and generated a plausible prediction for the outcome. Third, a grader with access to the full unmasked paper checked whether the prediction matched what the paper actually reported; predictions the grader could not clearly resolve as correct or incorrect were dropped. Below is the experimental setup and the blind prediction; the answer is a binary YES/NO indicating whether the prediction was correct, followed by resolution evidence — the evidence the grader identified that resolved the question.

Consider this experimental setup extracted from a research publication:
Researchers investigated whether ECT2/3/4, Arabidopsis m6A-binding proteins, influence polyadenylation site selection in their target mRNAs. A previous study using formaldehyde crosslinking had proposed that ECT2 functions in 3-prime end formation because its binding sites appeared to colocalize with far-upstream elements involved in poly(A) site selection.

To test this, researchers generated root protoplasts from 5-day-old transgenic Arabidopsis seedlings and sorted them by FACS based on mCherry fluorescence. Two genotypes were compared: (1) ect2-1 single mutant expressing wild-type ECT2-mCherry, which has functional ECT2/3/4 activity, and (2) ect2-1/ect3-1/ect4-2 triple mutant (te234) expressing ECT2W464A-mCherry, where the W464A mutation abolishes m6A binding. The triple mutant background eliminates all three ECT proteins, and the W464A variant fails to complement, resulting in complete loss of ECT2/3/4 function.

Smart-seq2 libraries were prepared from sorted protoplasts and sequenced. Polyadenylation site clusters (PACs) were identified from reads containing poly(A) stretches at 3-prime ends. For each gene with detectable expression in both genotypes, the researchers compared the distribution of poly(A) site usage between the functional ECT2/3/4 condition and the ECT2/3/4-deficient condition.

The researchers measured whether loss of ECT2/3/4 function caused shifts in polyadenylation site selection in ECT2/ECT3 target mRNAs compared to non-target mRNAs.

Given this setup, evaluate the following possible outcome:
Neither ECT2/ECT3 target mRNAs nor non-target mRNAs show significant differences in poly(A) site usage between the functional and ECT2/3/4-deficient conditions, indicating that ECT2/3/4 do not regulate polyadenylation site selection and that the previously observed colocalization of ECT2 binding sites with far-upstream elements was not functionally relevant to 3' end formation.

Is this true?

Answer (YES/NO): NO